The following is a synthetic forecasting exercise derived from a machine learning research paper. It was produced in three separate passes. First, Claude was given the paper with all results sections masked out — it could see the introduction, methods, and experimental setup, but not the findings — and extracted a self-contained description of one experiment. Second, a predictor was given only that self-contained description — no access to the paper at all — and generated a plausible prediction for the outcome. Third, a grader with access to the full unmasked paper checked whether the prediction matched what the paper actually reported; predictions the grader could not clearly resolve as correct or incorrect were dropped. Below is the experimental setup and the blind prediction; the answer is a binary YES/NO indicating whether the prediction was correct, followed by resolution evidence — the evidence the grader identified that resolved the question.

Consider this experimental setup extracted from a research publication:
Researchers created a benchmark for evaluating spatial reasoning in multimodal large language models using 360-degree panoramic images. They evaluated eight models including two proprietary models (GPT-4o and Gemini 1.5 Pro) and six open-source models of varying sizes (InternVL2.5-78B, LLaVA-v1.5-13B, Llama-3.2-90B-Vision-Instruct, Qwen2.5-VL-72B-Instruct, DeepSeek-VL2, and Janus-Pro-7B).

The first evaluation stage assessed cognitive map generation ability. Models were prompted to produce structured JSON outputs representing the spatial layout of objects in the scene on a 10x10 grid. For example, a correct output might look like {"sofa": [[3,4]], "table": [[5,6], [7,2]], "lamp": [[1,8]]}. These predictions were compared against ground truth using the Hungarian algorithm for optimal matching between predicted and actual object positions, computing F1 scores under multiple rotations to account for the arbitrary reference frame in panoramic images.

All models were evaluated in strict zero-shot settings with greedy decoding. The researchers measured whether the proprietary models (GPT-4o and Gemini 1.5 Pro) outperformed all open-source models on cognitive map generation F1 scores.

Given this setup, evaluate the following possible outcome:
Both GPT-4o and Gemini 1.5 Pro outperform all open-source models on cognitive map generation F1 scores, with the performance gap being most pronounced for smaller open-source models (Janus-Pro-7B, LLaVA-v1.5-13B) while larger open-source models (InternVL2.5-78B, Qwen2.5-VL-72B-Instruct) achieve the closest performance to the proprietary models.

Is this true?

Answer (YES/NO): YES